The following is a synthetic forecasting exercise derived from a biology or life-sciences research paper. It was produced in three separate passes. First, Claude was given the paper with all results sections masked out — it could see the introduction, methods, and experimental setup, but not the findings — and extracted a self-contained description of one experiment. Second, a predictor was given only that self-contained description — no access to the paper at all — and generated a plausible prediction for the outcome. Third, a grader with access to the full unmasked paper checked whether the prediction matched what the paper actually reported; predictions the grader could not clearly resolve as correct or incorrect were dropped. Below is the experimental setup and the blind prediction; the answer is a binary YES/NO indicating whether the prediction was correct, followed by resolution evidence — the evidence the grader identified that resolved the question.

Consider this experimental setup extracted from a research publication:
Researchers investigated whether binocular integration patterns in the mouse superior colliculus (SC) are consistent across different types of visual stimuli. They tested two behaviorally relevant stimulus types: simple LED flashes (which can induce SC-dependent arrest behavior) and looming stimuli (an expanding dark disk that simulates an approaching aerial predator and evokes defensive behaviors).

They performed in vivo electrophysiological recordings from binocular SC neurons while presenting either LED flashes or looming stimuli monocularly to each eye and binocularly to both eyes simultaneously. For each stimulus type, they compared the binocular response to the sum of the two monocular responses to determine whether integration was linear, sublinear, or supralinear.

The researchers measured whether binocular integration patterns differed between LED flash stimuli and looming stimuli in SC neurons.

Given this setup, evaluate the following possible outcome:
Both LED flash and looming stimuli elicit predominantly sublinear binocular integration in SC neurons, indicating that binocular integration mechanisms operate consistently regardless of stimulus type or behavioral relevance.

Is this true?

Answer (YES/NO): YES